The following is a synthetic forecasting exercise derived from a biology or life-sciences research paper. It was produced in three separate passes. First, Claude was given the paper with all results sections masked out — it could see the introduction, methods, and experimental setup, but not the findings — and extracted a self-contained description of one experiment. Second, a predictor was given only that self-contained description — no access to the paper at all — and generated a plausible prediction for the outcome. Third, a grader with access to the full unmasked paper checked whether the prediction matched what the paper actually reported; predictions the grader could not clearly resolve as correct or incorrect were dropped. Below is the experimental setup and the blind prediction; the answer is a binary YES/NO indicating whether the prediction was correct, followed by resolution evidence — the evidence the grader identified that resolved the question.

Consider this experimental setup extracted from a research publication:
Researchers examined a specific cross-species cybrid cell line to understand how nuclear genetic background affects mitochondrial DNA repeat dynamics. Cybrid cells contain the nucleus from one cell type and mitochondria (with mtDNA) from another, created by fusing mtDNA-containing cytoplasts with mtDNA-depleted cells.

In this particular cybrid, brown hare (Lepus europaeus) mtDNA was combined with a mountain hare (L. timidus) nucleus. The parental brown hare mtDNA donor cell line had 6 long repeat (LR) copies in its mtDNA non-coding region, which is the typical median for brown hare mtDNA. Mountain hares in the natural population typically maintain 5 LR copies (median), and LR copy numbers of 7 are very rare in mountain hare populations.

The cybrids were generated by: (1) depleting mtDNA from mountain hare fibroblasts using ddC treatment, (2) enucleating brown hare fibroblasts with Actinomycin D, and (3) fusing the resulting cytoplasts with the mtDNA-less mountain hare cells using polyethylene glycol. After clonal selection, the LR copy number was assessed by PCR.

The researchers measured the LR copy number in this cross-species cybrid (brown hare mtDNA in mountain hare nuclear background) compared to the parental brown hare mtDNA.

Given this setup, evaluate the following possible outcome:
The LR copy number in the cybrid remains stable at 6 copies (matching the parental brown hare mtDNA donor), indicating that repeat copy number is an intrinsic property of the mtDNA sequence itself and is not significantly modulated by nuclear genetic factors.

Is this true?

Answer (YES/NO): NO